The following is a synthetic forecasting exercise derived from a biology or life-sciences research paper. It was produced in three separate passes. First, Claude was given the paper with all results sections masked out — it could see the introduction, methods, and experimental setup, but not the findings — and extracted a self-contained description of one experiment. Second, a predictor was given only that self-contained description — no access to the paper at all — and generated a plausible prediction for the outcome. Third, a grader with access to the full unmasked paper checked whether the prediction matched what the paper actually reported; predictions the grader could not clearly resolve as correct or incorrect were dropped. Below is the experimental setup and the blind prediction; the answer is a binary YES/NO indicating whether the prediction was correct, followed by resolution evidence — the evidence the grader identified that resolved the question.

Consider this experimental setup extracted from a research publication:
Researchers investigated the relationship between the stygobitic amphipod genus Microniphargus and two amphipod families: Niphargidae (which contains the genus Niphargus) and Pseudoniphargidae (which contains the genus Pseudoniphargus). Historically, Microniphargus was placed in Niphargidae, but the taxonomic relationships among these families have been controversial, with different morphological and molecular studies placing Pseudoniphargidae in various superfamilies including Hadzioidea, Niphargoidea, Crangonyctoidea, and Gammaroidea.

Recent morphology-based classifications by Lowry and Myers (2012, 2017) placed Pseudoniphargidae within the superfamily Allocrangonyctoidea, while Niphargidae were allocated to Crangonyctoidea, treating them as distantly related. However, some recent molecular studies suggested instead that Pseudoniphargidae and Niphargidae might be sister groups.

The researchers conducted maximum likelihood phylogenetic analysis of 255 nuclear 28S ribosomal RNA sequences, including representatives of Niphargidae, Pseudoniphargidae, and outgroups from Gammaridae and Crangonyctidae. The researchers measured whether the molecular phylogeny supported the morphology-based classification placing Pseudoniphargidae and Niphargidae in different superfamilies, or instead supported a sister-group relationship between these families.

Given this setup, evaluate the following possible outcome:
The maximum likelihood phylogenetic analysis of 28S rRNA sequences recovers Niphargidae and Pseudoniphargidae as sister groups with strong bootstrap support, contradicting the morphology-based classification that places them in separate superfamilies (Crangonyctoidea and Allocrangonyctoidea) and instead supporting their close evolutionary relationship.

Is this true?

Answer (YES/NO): YES